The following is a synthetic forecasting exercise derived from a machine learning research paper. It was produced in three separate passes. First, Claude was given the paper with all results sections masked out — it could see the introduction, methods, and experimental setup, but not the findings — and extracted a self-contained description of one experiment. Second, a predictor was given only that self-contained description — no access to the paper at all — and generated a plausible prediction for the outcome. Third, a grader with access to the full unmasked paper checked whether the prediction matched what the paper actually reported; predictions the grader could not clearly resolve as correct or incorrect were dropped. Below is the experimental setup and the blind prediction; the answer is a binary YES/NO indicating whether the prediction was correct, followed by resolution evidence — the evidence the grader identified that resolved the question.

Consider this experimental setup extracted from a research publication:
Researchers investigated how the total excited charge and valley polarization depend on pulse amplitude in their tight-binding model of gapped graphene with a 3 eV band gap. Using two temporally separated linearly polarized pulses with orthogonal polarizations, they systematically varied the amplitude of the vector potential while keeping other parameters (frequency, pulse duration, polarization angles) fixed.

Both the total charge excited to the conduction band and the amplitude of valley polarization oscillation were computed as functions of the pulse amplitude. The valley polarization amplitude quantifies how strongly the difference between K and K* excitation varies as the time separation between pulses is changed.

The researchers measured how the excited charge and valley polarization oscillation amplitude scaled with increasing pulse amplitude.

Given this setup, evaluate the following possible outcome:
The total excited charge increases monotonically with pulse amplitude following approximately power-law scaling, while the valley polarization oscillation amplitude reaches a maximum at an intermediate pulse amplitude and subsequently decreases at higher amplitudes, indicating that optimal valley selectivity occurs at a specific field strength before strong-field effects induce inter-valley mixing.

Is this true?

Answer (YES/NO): NO